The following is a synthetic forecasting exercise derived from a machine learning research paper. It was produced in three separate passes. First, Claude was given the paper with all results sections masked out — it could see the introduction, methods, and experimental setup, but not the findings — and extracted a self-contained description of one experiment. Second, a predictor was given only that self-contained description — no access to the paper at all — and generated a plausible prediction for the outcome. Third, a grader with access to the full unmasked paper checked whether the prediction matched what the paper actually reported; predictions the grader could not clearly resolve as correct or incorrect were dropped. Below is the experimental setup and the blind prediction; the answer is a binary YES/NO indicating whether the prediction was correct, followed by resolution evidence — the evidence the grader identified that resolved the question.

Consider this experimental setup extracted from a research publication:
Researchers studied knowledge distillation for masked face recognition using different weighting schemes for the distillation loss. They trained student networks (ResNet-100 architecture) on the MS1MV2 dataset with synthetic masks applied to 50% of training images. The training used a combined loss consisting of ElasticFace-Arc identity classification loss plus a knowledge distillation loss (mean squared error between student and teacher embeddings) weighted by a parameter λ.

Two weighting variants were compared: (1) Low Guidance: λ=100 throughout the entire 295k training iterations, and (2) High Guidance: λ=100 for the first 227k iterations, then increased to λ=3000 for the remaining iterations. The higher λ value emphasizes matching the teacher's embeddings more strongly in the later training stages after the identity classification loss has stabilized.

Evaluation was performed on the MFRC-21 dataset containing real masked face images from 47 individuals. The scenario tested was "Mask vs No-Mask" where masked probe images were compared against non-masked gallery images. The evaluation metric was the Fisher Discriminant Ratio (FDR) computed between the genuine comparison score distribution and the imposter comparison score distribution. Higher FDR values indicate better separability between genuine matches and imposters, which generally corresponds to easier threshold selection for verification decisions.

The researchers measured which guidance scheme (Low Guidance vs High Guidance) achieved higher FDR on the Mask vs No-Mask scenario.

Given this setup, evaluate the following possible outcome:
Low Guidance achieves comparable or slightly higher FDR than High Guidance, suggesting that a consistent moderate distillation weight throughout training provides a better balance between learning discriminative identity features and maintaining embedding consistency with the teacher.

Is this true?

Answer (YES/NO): NO